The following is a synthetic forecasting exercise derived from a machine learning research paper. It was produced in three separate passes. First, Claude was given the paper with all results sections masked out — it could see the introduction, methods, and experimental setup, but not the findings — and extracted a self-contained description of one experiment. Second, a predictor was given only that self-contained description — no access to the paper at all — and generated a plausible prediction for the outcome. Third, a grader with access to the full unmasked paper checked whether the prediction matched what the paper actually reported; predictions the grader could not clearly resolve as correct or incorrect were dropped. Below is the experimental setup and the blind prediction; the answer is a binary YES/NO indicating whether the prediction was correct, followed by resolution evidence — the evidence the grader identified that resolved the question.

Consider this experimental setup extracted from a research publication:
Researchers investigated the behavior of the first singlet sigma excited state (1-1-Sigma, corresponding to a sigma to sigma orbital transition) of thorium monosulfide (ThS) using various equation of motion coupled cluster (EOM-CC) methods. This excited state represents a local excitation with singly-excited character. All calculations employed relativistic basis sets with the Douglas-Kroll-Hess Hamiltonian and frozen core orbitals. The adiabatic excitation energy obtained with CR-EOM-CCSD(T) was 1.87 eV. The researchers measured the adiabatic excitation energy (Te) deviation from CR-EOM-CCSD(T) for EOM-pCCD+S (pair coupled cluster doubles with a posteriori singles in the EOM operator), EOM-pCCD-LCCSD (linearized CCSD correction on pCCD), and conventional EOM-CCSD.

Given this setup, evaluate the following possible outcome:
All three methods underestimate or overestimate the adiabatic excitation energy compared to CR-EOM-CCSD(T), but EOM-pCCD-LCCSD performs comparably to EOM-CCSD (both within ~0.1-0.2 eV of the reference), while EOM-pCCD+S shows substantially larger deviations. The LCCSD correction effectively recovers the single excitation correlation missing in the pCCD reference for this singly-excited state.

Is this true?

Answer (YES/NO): NO